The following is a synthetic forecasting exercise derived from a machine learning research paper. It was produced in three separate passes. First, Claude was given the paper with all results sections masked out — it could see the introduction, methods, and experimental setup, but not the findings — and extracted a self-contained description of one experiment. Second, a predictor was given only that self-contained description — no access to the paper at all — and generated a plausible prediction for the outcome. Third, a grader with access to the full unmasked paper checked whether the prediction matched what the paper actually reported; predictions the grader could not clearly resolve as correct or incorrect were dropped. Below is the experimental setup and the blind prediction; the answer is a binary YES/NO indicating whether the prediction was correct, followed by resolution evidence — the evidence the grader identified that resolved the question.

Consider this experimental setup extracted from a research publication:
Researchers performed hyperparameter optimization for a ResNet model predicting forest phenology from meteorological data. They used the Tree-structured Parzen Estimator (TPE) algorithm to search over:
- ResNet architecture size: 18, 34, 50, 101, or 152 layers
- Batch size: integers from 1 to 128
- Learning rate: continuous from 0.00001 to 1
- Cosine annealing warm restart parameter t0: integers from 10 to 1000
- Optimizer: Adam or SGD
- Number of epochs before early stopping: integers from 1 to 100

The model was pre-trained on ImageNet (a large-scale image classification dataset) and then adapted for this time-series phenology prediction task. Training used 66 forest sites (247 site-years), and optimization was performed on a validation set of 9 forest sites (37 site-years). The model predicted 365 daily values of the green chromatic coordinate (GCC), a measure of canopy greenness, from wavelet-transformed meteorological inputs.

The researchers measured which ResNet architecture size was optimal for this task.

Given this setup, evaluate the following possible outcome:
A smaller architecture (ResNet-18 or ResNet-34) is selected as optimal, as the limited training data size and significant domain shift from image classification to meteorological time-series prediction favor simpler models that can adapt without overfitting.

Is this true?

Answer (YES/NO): NO